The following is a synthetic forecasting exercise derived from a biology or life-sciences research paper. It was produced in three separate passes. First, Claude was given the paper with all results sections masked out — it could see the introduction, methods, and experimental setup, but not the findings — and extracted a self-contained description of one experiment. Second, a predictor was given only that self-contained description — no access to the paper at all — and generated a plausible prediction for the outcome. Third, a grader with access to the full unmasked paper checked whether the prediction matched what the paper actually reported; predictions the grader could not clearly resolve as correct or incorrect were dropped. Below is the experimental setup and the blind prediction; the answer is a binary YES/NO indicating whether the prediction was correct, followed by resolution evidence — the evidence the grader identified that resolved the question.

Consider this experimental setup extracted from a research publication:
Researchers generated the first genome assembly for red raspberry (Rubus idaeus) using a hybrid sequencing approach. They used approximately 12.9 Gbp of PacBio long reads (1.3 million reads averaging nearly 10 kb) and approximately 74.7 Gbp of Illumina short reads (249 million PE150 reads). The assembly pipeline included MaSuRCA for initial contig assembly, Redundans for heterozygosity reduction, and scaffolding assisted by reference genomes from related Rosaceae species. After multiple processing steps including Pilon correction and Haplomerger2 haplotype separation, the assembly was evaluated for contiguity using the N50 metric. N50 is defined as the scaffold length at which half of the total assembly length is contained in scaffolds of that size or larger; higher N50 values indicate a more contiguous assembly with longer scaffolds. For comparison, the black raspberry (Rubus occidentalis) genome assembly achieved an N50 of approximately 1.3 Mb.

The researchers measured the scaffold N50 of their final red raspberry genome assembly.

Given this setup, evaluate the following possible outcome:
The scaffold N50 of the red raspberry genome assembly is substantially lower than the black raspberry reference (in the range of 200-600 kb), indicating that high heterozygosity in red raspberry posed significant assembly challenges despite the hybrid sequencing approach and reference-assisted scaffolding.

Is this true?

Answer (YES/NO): NO